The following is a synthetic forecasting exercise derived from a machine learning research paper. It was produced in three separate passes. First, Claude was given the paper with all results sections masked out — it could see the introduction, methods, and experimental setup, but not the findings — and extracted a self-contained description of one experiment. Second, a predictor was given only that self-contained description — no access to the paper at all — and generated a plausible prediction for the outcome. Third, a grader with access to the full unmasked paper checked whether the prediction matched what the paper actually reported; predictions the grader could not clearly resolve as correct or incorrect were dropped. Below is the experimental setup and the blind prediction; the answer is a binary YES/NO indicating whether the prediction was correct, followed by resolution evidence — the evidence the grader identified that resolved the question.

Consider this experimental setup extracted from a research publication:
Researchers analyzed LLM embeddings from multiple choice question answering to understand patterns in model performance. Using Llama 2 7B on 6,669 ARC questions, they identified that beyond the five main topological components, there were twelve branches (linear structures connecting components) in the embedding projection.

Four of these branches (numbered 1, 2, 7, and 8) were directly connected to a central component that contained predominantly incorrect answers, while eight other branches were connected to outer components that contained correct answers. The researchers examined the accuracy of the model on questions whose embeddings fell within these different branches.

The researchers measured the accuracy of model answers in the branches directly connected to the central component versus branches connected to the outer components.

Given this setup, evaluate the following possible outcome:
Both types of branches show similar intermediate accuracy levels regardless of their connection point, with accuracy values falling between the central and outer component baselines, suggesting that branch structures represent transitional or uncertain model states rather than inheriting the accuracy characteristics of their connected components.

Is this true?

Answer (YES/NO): NO